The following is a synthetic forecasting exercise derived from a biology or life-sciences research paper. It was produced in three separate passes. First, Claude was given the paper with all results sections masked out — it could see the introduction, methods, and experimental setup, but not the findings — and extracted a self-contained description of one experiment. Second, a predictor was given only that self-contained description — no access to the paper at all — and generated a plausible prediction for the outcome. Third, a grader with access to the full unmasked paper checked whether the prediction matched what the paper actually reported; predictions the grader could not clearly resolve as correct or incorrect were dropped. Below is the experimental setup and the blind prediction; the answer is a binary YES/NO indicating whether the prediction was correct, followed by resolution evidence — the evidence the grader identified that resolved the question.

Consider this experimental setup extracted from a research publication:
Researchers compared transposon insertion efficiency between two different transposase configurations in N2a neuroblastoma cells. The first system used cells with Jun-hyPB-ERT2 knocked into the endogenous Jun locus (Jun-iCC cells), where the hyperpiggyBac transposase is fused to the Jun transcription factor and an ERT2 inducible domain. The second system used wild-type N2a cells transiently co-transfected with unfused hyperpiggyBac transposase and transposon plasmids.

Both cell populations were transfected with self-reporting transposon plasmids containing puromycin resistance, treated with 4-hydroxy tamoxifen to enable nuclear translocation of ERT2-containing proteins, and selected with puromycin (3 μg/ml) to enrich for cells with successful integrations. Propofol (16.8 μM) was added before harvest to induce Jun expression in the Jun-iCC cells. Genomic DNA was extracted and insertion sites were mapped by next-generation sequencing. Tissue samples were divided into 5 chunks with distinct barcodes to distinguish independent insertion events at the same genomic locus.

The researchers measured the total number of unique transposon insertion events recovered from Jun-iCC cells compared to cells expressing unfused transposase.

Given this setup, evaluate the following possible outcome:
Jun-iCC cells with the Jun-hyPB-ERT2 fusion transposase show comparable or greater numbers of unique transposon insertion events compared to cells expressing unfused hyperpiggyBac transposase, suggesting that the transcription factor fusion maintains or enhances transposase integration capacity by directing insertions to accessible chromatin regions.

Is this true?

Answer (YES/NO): NO